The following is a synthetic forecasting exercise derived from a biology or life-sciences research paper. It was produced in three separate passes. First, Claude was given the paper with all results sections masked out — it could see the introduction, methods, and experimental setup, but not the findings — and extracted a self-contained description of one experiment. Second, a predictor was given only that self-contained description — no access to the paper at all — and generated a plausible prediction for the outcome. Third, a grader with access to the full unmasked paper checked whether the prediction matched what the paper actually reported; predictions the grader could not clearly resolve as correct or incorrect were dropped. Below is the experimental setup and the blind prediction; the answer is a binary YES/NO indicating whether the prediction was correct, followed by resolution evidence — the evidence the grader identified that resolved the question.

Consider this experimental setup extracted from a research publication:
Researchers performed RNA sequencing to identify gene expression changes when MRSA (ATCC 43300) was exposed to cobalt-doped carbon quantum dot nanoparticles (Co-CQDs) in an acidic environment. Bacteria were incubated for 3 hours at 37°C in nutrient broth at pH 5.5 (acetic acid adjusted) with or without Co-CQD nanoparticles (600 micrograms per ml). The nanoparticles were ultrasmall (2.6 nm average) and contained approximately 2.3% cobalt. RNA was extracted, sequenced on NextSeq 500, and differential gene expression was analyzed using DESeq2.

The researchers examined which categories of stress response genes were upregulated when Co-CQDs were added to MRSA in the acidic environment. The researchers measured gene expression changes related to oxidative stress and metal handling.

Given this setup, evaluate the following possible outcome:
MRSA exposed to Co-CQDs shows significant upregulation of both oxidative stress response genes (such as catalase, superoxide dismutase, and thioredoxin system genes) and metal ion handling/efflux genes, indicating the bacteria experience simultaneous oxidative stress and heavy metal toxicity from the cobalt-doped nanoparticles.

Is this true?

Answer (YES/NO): YES